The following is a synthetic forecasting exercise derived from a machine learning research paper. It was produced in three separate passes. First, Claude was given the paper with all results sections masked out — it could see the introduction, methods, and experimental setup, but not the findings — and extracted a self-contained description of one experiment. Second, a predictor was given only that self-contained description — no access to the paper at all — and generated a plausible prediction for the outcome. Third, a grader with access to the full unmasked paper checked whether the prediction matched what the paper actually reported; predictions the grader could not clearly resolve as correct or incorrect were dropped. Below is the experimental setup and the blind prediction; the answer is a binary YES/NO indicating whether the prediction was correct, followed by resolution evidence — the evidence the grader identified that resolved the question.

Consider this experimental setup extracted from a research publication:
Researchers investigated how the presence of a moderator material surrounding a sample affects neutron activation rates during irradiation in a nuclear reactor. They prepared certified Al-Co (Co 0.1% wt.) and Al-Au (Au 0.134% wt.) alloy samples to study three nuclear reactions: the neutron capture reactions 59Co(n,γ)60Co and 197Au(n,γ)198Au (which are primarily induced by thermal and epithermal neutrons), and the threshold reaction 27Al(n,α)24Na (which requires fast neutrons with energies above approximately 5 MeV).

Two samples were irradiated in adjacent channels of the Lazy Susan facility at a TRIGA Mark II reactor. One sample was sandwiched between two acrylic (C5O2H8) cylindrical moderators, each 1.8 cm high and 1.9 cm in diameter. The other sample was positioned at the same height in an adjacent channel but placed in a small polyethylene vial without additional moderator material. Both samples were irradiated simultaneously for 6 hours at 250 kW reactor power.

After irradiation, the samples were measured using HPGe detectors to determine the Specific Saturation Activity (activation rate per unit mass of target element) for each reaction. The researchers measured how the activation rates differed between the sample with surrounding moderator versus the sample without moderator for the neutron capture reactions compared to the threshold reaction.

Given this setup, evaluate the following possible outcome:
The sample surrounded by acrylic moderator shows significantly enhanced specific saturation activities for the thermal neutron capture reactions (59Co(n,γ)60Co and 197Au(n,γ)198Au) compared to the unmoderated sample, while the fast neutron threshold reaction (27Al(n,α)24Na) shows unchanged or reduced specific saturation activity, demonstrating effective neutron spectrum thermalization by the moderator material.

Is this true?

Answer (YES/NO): NO